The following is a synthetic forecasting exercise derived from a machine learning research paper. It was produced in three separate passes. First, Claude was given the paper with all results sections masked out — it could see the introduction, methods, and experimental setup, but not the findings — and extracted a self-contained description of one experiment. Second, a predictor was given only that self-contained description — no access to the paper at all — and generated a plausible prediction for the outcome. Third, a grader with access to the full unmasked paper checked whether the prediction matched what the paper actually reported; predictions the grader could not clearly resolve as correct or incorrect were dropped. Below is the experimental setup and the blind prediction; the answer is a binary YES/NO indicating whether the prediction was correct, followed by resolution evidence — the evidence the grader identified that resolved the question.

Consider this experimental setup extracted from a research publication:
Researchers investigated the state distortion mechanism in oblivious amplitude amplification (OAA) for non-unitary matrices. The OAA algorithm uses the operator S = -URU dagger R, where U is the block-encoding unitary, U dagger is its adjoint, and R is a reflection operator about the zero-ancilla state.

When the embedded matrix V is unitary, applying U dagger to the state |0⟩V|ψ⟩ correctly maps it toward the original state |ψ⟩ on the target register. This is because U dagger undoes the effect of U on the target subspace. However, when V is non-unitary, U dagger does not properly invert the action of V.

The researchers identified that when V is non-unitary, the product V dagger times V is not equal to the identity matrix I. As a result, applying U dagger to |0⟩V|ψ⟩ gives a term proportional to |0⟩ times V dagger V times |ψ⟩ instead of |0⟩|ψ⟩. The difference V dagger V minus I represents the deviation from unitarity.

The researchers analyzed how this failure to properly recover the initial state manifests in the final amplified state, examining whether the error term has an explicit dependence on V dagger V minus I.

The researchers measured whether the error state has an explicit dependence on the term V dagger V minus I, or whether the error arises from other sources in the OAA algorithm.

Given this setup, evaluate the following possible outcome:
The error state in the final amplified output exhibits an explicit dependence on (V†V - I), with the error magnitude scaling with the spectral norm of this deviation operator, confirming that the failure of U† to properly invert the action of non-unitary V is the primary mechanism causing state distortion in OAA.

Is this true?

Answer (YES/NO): YES